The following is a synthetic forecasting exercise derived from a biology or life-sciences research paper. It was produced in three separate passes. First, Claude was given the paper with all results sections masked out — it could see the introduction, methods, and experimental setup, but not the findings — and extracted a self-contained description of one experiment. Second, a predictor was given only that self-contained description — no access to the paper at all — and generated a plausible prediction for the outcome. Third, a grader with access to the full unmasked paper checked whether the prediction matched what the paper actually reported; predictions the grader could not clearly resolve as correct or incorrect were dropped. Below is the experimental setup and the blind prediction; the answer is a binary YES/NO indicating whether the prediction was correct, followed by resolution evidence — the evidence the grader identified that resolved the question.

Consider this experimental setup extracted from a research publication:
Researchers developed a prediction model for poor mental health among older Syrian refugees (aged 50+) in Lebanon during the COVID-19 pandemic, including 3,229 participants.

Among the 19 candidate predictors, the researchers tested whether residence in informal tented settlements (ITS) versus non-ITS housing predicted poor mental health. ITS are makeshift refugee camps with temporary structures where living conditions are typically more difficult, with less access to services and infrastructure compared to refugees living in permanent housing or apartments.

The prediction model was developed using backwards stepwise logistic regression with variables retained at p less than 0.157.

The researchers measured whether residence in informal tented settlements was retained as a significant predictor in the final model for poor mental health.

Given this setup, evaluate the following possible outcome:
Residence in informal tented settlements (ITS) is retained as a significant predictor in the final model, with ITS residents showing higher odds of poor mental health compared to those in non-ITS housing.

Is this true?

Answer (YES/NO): NO